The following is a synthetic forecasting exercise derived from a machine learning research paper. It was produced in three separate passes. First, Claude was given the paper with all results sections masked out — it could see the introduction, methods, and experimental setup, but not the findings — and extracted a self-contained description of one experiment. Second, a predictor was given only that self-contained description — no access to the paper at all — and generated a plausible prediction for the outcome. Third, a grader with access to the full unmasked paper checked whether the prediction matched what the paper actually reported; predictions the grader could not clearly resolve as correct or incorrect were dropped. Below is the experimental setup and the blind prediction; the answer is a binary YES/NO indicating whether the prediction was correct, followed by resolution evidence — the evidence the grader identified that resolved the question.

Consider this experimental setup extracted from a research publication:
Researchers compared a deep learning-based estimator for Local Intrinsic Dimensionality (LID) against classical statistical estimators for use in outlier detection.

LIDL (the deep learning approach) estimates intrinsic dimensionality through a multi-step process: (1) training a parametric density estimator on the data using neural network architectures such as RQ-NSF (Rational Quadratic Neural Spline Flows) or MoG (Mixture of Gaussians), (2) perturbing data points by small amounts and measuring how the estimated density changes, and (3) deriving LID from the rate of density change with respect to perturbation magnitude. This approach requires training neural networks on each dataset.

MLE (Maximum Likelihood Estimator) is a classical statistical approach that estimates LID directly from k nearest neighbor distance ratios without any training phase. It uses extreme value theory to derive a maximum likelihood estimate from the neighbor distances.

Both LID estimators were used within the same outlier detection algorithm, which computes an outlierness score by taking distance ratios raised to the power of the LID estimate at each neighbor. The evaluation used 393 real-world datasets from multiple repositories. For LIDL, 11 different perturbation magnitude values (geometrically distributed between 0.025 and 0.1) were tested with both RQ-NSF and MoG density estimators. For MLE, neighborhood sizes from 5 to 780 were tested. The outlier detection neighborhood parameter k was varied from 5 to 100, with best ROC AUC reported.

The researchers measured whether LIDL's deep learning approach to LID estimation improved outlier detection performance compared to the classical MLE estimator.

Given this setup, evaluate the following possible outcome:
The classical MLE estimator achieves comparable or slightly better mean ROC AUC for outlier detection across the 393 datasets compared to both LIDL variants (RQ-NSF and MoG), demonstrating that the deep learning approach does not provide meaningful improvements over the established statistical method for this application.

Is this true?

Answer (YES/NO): NO